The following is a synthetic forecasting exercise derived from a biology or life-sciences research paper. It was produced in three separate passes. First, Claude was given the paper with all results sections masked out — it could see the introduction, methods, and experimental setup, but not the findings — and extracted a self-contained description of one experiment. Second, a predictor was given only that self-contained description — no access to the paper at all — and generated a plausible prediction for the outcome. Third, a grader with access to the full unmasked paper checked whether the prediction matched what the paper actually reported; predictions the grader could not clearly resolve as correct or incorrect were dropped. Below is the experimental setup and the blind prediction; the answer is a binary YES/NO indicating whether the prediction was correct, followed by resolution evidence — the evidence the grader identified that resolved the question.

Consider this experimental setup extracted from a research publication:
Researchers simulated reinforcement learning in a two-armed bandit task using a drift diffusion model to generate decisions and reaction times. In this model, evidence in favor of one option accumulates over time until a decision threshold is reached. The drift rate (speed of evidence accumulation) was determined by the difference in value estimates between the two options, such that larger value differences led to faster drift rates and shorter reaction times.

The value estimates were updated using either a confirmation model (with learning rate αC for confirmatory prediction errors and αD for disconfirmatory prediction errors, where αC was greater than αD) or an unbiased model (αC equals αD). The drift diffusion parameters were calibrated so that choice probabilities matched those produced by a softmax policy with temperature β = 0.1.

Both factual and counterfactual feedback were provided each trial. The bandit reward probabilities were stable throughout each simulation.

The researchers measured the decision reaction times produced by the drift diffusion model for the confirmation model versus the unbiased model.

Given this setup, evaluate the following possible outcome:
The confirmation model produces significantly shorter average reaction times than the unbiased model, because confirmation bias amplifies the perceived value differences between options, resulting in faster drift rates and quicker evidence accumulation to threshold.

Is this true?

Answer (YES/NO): YES